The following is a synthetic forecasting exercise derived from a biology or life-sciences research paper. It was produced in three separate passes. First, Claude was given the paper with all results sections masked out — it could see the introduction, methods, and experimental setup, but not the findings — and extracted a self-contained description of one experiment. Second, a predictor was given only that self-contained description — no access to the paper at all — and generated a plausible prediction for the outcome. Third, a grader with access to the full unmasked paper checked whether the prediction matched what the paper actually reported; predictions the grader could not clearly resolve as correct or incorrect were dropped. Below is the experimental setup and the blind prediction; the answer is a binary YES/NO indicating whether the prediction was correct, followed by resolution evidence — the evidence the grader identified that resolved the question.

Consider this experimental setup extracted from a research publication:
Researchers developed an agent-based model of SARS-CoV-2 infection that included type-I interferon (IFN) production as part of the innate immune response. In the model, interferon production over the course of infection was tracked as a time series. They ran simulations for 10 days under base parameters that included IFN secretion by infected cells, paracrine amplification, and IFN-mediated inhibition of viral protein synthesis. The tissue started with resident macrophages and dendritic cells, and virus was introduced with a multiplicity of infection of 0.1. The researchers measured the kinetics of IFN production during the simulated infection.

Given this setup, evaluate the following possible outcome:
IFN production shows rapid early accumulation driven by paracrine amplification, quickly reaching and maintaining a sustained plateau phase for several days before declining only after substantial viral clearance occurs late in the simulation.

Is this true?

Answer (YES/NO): NO